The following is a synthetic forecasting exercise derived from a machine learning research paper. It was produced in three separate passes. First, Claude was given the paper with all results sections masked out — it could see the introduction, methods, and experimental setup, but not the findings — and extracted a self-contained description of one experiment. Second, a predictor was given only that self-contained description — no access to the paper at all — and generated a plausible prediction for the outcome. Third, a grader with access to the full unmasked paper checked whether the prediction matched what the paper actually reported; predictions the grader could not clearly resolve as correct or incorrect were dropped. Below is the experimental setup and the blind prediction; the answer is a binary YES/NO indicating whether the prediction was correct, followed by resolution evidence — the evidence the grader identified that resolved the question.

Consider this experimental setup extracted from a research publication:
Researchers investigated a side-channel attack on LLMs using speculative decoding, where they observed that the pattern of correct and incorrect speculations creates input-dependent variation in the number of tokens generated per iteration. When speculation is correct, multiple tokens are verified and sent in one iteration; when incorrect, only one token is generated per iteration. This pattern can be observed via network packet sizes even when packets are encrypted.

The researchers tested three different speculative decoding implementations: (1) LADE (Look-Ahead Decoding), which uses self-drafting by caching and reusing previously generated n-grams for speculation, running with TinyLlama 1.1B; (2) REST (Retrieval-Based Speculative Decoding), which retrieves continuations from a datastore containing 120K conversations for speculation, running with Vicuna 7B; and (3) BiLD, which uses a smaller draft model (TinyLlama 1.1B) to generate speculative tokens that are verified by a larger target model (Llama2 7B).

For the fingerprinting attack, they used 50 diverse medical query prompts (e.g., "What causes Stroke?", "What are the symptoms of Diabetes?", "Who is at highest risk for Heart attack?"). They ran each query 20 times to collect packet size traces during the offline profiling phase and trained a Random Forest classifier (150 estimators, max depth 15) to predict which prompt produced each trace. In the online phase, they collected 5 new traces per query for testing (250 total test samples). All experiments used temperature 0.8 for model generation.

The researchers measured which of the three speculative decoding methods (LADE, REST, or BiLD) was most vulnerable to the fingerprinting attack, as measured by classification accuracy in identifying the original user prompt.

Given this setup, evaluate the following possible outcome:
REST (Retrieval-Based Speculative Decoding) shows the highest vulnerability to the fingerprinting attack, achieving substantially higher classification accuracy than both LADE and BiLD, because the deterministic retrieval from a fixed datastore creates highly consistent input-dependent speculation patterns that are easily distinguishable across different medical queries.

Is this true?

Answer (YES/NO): YES